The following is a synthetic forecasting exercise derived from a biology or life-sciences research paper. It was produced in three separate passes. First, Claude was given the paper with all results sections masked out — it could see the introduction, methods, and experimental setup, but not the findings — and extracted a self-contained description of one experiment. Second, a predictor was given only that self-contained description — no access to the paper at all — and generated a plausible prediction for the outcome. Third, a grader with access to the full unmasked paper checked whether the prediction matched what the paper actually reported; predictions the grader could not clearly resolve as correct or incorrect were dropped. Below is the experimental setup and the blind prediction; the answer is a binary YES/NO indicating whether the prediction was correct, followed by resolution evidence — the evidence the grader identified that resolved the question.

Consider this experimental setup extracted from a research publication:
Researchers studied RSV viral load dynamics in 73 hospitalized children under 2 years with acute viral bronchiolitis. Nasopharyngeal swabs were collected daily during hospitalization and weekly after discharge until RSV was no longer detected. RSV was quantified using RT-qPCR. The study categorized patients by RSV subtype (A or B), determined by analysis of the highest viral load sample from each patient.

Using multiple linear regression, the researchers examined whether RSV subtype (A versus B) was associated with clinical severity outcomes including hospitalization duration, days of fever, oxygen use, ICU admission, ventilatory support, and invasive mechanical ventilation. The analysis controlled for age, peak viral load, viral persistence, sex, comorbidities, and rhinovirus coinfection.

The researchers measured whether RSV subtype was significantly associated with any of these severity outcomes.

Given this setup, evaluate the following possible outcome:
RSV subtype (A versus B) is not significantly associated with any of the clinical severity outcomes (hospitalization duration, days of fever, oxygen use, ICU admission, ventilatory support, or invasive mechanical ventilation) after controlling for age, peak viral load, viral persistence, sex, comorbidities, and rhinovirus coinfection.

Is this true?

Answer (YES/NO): YES